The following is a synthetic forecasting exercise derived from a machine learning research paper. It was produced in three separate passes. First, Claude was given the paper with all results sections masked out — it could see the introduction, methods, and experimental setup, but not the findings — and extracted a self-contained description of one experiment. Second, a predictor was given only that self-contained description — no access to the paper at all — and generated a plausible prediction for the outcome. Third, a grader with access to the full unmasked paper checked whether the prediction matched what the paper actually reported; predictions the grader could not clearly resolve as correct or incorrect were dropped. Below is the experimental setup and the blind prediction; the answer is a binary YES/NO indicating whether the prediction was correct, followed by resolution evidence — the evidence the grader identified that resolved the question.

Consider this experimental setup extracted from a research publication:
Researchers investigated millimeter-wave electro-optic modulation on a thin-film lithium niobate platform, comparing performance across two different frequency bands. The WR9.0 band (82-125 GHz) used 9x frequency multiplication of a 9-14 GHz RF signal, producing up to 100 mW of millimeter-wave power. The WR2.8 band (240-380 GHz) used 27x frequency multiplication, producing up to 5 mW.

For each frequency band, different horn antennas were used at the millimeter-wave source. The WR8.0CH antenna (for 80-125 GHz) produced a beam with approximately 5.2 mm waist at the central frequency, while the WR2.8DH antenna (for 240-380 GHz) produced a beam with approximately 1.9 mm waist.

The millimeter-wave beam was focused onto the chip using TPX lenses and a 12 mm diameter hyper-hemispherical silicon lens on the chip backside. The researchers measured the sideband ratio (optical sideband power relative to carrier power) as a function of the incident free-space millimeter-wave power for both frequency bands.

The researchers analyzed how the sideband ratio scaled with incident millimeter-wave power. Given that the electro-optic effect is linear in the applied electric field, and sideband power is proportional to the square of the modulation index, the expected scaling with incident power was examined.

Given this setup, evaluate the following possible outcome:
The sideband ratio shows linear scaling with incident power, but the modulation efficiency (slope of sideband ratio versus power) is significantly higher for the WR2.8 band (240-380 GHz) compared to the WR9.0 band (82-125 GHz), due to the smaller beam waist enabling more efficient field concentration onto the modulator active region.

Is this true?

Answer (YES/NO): NO